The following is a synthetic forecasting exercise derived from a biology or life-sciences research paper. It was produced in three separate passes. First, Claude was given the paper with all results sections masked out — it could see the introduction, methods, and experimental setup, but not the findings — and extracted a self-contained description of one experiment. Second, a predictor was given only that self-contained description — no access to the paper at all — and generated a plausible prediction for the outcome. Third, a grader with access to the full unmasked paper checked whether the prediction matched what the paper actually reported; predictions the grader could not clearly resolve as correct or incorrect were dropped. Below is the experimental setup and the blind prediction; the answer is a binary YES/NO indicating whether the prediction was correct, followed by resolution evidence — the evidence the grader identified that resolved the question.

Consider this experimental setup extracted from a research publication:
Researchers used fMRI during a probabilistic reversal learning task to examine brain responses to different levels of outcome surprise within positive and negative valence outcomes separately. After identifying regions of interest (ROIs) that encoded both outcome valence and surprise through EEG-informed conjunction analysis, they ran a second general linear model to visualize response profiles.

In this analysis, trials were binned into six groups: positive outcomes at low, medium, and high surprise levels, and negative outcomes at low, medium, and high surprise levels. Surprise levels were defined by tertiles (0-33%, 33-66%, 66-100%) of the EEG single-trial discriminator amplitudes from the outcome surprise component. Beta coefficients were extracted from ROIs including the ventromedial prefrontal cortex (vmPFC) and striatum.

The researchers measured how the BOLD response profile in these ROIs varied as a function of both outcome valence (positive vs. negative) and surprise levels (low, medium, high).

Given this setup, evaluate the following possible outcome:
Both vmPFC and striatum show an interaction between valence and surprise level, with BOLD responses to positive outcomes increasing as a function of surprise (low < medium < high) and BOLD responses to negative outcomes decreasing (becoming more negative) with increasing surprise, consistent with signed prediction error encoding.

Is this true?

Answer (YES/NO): NO